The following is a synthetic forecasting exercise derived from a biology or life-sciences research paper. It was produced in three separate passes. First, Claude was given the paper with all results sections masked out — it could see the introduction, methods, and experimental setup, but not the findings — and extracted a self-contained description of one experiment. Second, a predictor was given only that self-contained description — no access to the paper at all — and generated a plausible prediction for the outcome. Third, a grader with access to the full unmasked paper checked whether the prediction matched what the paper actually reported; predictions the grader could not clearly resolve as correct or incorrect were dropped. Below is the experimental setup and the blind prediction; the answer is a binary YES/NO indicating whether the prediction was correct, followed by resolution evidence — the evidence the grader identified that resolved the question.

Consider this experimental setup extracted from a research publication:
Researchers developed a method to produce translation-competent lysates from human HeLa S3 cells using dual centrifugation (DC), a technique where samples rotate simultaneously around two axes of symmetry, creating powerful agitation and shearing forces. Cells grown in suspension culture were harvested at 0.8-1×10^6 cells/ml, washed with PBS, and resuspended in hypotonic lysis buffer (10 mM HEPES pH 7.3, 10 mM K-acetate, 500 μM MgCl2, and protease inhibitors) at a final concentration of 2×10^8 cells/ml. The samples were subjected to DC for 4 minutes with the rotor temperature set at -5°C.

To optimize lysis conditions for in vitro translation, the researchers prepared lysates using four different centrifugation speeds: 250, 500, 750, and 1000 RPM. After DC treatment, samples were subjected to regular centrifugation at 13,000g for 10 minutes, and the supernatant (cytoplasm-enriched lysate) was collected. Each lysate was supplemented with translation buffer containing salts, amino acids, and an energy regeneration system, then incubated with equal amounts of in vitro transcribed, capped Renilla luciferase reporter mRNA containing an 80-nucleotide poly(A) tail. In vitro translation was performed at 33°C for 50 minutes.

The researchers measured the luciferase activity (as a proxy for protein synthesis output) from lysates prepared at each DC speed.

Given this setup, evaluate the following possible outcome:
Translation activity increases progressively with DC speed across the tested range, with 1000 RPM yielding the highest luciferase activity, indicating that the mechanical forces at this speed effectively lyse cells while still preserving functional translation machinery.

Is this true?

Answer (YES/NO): NO